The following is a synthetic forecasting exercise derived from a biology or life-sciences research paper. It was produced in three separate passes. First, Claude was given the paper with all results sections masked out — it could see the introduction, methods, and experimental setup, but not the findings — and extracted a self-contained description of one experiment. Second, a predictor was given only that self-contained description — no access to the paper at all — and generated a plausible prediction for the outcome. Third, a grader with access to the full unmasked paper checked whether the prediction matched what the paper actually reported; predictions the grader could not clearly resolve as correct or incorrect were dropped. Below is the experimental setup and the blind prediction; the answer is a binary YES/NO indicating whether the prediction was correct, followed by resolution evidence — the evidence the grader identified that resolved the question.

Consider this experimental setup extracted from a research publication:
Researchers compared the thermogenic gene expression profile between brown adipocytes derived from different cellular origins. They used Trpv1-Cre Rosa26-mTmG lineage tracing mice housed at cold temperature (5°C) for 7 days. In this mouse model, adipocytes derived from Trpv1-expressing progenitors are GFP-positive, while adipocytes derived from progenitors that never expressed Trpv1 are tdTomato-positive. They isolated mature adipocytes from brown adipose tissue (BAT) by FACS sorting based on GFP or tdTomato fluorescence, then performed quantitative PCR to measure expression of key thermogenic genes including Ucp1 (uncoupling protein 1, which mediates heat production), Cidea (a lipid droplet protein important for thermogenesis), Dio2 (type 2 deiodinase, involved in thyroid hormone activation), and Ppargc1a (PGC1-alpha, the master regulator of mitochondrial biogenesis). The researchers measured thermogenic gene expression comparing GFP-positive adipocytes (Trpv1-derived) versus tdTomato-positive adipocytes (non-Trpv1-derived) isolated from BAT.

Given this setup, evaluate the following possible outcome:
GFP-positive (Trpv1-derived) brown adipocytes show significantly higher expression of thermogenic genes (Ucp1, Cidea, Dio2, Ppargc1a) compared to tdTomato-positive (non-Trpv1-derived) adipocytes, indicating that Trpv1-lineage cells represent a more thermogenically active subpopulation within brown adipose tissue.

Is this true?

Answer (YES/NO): YES